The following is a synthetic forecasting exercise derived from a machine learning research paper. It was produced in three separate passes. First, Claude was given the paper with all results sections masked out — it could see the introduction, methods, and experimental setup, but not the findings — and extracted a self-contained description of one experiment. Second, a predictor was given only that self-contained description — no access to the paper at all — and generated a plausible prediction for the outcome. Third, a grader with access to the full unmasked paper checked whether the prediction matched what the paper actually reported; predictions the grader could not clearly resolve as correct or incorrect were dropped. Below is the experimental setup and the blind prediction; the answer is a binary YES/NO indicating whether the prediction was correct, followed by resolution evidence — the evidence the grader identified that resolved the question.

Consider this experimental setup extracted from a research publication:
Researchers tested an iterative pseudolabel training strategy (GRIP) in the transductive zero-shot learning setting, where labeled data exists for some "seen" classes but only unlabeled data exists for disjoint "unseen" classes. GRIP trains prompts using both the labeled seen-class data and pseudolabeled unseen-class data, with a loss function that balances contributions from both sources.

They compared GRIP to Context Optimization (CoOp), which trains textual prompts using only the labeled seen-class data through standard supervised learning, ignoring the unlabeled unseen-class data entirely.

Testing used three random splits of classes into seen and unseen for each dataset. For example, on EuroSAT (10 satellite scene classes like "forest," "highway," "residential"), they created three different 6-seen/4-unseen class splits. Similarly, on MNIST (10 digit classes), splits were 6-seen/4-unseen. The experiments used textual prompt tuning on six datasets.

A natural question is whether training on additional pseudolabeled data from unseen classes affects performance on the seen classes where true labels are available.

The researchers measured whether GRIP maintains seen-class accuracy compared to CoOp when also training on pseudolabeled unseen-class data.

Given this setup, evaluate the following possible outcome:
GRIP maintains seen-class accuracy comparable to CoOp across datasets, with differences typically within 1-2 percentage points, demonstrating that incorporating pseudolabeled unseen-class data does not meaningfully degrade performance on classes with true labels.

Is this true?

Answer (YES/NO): NO